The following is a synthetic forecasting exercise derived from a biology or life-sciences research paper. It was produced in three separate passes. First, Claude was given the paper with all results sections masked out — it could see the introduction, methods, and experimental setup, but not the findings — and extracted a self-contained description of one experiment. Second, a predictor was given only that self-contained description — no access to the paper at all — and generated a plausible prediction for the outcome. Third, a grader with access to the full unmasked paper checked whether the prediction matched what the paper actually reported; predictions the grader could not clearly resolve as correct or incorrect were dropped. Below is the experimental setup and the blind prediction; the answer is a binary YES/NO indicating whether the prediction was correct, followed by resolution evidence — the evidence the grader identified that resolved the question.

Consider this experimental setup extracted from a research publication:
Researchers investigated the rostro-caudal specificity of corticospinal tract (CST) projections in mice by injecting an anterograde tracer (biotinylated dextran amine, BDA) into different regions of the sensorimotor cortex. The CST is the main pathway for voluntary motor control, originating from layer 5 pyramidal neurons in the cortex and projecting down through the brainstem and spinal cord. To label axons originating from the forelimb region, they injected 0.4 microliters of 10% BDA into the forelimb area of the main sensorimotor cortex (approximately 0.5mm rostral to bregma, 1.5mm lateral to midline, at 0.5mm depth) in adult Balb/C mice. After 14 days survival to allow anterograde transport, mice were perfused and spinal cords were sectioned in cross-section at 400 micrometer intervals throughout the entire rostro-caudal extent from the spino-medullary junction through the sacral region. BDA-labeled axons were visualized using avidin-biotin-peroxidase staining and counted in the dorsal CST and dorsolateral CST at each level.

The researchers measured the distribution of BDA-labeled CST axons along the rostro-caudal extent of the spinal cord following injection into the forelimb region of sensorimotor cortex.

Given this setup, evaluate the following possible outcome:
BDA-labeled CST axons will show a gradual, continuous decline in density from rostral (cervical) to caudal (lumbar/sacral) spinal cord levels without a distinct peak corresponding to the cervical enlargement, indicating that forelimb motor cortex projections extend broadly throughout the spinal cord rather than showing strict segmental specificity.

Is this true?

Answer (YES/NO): NO